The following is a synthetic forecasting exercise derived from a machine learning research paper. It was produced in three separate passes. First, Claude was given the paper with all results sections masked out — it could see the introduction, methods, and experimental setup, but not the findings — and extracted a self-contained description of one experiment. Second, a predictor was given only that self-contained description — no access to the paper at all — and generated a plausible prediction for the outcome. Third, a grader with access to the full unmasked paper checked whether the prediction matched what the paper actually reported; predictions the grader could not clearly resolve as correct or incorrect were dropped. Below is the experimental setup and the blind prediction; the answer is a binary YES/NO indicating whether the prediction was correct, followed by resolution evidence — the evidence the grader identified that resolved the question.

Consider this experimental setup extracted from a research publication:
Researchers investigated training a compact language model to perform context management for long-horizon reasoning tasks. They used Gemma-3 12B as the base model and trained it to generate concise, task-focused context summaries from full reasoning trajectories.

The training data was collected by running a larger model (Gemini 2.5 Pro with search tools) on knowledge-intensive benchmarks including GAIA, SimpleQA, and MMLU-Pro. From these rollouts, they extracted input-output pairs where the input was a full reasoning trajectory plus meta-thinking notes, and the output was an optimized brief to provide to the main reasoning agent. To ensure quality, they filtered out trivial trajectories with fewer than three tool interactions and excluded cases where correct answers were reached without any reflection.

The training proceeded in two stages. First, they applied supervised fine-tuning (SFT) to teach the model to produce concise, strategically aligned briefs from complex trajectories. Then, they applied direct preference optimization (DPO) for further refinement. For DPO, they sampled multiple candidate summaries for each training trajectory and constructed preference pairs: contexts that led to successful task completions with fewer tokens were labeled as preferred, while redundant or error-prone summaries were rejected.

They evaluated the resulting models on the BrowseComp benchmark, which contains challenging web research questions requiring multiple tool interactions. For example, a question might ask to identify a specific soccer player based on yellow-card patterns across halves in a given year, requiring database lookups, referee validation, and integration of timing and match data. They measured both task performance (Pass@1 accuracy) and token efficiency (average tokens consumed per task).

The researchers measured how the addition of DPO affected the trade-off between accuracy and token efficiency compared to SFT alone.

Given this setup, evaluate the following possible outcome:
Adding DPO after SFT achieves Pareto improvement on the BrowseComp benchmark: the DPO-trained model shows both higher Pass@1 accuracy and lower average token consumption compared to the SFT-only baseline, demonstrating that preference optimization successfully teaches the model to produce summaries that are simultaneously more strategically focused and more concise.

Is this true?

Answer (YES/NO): YES